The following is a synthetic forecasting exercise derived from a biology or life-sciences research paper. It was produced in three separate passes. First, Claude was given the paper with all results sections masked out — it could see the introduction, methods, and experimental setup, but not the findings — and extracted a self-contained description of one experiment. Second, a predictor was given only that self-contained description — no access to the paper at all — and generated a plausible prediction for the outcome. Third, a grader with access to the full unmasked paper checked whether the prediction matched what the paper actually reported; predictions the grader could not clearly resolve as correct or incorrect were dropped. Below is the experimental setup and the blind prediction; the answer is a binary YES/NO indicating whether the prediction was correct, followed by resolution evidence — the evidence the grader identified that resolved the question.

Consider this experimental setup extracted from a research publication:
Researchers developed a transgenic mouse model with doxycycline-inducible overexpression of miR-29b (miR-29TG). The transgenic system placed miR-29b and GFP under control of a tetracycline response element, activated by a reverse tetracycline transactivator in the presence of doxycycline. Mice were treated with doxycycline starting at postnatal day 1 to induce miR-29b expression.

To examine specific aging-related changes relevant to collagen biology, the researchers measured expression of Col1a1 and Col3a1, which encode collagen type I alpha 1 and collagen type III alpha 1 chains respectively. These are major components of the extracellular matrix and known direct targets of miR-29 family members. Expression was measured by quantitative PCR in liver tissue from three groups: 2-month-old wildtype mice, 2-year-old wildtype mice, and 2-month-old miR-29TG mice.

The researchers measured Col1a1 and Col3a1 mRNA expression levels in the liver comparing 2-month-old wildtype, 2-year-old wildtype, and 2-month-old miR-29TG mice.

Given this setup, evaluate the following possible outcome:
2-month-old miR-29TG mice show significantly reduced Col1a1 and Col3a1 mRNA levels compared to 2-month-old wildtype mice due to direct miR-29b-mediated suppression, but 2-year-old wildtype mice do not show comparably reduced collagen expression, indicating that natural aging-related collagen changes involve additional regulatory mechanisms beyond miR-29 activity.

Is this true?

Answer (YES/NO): NO